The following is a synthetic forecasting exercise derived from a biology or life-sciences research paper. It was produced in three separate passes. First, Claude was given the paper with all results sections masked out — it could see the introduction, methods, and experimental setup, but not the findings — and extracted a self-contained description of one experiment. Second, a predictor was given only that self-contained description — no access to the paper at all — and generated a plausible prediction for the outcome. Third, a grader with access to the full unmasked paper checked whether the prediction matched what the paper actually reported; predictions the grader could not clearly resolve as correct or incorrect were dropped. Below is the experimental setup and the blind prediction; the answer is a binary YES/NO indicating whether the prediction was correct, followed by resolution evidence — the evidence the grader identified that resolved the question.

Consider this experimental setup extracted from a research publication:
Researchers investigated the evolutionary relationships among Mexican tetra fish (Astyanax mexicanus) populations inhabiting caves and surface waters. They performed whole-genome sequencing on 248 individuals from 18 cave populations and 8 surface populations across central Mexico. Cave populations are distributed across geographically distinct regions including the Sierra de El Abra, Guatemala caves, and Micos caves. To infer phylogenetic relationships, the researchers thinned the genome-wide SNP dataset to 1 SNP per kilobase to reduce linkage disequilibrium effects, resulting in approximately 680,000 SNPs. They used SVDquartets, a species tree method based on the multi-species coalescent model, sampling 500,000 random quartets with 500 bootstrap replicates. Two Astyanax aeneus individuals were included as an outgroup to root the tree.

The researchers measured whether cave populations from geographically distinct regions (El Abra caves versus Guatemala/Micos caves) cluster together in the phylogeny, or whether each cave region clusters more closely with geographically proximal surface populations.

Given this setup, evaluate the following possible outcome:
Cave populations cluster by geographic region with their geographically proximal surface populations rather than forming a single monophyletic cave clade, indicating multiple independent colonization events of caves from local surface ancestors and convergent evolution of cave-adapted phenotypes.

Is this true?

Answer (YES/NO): YES